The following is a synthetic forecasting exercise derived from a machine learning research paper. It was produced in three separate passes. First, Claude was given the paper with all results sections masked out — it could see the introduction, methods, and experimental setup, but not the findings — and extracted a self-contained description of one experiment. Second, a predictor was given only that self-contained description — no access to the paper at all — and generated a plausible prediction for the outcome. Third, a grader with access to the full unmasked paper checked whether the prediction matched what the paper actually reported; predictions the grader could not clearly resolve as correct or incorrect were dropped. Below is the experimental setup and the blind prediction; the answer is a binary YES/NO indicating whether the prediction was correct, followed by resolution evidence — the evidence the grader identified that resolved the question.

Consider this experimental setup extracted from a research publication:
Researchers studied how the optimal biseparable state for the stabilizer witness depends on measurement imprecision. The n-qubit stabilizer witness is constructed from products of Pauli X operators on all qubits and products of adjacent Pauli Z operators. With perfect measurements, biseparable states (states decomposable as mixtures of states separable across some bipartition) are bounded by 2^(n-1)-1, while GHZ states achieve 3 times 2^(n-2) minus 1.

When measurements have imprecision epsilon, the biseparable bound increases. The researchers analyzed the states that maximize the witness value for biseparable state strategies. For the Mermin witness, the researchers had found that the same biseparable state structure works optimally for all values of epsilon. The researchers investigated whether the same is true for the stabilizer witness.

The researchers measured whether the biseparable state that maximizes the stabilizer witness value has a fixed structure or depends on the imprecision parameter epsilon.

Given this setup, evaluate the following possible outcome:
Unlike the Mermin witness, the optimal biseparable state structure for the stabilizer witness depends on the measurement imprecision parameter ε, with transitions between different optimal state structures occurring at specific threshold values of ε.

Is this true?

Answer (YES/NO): NO